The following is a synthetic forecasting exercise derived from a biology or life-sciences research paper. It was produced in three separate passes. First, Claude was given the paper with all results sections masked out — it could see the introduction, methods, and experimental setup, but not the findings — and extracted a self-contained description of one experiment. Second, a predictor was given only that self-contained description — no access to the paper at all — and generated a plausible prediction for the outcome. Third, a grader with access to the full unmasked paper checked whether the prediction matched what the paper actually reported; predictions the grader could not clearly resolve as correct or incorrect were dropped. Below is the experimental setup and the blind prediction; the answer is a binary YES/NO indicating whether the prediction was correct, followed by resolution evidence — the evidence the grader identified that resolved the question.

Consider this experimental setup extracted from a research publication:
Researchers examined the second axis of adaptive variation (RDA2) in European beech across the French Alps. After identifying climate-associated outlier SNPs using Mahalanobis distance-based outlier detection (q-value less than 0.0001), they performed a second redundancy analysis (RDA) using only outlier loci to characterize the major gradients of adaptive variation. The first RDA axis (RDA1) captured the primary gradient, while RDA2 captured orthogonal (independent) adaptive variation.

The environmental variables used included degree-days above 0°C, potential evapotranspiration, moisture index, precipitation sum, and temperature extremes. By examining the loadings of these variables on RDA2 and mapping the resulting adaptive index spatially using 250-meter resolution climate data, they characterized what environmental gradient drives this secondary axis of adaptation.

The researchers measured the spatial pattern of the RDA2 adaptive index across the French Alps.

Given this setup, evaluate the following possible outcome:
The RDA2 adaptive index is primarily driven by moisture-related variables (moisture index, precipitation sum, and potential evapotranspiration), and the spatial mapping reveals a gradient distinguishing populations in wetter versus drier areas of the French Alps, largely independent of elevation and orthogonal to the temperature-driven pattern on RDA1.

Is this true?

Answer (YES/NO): NO